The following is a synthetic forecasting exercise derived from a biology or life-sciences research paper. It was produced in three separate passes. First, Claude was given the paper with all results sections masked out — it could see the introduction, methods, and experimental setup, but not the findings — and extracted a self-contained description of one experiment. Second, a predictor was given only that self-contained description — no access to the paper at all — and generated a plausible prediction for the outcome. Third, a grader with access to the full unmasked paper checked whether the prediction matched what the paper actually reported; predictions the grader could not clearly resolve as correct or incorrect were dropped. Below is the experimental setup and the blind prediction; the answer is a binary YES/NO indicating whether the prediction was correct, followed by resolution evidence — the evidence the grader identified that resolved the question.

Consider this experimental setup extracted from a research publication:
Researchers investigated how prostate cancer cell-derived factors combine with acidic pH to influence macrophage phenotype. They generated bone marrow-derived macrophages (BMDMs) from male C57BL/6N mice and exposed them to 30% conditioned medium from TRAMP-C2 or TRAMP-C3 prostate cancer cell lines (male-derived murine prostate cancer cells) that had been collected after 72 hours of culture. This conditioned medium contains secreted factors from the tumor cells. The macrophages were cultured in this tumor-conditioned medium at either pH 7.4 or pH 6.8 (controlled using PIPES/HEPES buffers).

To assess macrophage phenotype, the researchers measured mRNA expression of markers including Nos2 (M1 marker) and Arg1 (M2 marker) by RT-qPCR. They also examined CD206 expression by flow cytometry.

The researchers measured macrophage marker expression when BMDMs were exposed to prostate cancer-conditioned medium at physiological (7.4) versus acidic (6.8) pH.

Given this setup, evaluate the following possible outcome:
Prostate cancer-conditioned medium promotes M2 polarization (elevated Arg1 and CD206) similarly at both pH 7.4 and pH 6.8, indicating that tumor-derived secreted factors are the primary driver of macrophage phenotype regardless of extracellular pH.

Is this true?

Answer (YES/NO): NO